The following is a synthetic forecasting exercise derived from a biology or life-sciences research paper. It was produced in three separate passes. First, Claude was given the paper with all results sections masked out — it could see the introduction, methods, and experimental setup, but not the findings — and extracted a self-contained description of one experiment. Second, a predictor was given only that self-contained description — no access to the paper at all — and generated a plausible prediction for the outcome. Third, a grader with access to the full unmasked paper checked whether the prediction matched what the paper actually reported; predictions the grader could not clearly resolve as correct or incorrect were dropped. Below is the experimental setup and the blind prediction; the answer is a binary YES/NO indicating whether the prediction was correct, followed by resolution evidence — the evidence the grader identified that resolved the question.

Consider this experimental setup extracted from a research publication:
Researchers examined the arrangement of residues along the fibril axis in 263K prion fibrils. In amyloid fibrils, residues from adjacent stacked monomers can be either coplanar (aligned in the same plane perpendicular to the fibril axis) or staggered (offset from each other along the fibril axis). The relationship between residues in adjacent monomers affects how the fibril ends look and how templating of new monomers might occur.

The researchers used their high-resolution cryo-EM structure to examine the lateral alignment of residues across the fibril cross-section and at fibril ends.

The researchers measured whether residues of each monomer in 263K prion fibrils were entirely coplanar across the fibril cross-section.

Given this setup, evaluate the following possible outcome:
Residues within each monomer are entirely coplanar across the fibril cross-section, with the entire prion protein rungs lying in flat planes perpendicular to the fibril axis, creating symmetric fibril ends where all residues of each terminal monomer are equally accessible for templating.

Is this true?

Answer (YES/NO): NO